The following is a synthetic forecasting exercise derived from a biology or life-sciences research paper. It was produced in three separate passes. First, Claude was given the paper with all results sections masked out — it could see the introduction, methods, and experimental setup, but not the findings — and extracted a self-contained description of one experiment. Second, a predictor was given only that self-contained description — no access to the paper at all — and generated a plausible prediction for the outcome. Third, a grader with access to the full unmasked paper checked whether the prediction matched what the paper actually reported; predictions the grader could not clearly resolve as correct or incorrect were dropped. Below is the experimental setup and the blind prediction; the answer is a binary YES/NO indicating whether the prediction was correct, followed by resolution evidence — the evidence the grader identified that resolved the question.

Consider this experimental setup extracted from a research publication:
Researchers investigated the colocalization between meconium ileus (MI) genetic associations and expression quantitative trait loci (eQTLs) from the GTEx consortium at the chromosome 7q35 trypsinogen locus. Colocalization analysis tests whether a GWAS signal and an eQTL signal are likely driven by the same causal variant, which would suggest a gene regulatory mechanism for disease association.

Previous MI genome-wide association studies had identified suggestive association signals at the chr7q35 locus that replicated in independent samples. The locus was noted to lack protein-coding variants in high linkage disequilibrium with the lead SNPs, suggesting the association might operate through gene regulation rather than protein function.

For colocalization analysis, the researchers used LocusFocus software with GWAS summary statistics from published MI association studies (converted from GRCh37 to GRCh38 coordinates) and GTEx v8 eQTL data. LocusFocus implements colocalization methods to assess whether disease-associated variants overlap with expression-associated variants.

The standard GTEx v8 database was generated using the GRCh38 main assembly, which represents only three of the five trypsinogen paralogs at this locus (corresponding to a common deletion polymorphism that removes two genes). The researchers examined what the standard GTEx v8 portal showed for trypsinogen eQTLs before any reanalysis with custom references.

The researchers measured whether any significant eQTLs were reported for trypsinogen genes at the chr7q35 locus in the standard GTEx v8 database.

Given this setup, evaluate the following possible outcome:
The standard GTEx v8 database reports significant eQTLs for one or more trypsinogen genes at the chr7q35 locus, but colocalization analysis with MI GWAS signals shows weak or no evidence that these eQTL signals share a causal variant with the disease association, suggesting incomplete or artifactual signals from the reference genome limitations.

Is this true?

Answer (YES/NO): NO